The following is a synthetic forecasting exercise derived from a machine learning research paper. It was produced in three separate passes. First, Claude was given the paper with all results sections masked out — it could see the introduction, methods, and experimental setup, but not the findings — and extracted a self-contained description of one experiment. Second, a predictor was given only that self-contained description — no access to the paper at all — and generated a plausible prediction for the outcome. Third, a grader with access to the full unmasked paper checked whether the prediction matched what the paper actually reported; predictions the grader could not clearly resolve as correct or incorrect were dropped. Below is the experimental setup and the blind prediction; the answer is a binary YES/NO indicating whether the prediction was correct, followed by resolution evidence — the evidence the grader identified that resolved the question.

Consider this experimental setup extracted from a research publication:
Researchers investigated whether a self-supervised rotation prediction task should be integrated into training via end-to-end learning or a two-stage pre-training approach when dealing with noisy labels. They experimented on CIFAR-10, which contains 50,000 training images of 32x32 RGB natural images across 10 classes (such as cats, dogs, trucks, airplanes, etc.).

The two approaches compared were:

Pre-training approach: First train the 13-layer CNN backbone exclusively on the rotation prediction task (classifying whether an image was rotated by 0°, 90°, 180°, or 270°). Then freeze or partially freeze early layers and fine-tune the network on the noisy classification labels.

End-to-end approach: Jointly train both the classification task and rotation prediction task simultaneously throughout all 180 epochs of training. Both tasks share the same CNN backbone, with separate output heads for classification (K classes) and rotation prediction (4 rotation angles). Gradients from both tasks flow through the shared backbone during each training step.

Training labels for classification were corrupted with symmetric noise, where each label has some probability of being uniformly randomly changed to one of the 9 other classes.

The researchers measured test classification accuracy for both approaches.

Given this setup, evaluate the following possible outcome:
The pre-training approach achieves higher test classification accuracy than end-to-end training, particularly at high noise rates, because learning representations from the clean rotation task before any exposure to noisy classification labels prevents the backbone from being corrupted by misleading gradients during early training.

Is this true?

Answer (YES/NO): NO